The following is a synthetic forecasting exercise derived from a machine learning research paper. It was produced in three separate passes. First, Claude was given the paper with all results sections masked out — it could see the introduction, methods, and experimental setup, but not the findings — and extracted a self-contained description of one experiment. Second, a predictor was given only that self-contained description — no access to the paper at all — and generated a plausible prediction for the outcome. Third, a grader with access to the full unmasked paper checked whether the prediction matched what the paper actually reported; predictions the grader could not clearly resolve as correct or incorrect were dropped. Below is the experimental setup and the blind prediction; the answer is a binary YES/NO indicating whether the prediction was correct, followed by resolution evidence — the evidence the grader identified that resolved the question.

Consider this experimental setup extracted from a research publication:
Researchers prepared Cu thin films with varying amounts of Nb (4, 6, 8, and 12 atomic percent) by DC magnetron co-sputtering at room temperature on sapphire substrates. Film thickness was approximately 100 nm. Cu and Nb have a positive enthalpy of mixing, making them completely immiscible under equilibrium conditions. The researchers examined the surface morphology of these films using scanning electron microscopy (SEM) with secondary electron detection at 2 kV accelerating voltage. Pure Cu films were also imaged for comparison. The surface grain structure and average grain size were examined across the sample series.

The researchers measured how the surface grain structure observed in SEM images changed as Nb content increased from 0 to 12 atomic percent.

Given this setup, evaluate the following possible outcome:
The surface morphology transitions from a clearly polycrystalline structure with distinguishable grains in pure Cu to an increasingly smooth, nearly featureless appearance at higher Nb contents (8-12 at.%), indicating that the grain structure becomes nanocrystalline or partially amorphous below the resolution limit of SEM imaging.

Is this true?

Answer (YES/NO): NO